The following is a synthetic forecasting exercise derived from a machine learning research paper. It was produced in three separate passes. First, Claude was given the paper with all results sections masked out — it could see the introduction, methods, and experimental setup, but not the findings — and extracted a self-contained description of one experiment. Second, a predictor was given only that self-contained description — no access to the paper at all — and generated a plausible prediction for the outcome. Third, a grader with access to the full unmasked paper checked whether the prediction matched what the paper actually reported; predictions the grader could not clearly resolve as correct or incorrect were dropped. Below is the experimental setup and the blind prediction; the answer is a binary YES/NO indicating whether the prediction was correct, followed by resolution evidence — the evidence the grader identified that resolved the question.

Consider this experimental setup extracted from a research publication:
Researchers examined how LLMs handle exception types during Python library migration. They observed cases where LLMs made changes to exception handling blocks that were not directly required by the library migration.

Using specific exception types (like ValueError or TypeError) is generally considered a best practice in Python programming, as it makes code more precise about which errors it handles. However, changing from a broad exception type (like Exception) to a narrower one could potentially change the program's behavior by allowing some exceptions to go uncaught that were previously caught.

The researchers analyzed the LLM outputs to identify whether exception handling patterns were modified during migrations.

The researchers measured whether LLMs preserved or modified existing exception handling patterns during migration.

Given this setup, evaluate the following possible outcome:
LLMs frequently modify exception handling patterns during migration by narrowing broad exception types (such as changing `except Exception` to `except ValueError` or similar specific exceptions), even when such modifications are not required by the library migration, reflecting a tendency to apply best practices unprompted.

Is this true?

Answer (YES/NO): NO